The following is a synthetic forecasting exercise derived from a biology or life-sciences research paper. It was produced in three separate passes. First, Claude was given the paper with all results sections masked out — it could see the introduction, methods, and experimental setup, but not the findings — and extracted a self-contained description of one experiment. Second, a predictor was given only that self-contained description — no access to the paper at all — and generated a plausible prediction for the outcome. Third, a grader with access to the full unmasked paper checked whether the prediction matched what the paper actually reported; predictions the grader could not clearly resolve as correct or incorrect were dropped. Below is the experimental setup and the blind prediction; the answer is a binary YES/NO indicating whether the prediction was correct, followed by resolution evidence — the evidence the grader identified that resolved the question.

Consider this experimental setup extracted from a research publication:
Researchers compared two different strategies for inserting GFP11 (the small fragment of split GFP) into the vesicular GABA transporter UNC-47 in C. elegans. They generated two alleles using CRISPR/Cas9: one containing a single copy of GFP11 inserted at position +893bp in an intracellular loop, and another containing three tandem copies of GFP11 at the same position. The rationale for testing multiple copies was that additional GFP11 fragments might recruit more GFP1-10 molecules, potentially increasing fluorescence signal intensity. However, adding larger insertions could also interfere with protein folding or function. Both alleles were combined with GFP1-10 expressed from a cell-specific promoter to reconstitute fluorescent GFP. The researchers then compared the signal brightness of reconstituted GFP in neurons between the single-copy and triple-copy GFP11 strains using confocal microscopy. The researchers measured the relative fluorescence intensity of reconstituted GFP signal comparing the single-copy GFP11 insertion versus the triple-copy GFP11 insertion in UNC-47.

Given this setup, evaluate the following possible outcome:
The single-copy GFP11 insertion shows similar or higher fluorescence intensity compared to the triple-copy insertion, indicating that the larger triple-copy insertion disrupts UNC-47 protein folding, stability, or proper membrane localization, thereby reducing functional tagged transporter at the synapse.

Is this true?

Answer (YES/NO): NO